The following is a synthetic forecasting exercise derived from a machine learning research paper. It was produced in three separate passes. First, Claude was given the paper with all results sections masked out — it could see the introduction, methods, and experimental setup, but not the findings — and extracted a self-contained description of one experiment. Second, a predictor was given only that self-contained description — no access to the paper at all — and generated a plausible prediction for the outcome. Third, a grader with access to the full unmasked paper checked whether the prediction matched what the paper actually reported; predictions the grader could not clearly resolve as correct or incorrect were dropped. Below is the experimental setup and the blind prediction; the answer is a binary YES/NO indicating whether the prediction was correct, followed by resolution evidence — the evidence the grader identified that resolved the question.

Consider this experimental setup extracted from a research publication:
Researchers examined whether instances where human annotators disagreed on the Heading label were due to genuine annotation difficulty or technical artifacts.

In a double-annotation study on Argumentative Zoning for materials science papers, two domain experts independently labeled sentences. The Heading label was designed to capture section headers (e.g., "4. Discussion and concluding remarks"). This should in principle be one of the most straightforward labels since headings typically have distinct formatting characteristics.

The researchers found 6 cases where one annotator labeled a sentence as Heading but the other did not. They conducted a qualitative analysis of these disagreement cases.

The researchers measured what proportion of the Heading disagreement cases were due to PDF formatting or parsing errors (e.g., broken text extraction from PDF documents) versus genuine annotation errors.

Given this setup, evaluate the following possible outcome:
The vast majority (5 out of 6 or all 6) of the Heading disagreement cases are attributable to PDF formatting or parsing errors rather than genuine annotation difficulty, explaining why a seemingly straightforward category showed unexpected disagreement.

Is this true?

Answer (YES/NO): NO